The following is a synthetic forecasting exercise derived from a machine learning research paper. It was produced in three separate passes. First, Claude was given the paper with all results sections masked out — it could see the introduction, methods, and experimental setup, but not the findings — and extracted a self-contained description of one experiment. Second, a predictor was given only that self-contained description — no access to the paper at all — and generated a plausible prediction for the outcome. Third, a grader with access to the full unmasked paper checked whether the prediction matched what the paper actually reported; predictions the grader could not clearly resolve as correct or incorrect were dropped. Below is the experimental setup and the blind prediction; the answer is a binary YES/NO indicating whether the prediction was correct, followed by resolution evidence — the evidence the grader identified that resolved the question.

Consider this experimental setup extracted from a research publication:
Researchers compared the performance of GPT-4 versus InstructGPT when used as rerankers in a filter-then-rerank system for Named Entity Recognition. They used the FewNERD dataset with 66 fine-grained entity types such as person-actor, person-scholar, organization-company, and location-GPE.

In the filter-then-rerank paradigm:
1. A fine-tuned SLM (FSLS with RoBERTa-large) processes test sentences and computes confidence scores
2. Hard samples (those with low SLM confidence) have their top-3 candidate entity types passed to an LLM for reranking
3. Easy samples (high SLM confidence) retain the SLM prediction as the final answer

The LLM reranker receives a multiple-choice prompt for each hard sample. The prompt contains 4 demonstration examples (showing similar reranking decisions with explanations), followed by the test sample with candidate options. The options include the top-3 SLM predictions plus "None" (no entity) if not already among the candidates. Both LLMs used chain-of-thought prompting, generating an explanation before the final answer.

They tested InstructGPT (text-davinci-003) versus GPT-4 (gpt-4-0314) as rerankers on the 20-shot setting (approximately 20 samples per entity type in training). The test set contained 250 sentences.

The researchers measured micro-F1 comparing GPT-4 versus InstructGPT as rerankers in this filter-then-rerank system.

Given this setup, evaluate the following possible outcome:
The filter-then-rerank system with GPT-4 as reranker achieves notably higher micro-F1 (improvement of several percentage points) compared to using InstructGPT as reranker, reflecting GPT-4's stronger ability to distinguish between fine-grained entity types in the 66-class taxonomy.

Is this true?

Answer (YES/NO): NO